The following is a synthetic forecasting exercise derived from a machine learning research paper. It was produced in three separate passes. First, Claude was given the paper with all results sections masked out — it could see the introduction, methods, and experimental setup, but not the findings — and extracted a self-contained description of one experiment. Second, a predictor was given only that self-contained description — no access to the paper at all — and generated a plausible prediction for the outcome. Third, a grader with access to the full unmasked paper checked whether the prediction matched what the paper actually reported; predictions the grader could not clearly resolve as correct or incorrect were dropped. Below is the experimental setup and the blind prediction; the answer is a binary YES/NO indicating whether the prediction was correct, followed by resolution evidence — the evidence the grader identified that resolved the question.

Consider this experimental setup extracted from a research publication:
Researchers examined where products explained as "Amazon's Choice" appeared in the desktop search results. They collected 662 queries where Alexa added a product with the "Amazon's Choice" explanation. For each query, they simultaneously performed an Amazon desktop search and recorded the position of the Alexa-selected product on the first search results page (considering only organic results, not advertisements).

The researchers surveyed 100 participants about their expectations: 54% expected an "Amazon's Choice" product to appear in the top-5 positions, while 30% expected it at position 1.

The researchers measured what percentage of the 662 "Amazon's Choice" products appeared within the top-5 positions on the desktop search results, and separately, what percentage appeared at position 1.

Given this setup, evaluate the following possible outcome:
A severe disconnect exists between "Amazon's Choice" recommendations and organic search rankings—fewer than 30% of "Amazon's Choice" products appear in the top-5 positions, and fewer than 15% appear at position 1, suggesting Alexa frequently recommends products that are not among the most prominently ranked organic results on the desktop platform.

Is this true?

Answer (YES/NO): NO